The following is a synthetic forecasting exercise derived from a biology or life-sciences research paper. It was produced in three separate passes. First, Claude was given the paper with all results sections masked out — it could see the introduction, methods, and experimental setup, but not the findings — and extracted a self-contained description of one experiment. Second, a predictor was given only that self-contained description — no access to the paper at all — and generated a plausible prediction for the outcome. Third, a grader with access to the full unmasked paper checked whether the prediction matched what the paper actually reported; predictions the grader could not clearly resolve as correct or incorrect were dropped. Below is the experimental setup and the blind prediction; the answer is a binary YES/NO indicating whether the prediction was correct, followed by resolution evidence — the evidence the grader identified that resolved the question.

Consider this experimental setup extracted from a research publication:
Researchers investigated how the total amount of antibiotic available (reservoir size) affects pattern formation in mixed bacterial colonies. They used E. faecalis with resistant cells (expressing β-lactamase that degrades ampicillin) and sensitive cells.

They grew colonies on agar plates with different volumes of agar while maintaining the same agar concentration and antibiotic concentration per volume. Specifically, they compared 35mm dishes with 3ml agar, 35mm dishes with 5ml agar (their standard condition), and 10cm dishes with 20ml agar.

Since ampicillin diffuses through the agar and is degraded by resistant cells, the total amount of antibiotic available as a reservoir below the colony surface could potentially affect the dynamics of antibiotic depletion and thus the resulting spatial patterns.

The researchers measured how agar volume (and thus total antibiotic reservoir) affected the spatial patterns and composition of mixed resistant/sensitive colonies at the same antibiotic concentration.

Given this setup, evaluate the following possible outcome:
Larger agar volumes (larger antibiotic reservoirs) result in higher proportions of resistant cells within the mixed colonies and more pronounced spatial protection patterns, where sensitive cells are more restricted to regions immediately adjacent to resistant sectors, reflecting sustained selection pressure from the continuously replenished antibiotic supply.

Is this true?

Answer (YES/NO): NO